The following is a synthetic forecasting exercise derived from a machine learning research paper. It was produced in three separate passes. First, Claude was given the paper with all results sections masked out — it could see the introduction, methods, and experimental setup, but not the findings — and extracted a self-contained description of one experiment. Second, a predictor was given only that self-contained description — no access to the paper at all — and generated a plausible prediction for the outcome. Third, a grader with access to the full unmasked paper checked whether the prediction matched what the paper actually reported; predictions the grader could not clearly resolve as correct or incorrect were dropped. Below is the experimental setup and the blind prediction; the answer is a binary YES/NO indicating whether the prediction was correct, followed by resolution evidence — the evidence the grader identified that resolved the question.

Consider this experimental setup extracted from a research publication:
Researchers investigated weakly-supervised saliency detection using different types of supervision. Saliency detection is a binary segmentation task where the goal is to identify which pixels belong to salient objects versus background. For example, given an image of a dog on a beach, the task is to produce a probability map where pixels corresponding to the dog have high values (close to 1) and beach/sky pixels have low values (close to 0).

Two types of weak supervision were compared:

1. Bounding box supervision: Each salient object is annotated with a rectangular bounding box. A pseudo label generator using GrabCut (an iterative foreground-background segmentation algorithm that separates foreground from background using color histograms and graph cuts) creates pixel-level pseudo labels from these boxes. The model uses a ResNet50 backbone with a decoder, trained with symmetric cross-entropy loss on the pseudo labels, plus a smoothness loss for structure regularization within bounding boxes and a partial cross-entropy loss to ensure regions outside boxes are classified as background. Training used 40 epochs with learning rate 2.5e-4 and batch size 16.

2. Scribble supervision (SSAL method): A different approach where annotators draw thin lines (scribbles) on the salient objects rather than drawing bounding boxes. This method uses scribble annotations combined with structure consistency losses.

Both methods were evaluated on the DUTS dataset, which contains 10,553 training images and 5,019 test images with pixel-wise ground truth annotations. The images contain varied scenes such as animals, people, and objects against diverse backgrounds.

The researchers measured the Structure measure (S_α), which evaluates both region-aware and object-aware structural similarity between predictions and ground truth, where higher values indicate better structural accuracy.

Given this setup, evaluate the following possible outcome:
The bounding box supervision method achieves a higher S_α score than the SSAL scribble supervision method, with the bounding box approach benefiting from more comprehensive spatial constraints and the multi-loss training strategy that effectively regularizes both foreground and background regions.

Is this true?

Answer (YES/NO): NO